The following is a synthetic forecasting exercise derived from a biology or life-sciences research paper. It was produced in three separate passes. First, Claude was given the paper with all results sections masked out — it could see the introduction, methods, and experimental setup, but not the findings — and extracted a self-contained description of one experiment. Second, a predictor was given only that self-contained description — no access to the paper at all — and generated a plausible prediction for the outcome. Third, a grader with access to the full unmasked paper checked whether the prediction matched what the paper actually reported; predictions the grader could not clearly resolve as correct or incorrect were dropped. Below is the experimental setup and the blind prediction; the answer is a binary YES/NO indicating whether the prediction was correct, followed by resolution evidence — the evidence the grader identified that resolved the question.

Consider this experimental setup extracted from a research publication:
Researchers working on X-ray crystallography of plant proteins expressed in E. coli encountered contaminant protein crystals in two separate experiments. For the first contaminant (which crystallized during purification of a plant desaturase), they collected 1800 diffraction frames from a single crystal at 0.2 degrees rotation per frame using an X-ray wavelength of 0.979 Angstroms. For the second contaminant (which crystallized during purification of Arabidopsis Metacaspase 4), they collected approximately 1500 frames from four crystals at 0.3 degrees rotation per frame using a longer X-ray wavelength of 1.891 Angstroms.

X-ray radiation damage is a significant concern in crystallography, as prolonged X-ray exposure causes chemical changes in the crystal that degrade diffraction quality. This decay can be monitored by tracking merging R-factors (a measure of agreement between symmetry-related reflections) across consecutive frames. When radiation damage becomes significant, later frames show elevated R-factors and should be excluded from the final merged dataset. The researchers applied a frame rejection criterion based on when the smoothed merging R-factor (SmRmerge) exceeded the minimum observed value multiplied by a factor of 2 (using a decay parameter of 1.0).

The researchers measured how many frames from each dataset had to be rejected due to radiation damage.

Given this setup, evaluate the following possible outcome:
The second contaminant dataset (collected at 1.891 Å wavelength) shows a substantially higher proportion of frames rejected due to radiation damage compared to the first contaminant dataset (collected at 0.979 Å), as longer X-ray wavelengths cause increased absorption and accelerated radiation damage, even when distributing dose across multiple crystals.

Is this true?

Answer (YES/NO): YES